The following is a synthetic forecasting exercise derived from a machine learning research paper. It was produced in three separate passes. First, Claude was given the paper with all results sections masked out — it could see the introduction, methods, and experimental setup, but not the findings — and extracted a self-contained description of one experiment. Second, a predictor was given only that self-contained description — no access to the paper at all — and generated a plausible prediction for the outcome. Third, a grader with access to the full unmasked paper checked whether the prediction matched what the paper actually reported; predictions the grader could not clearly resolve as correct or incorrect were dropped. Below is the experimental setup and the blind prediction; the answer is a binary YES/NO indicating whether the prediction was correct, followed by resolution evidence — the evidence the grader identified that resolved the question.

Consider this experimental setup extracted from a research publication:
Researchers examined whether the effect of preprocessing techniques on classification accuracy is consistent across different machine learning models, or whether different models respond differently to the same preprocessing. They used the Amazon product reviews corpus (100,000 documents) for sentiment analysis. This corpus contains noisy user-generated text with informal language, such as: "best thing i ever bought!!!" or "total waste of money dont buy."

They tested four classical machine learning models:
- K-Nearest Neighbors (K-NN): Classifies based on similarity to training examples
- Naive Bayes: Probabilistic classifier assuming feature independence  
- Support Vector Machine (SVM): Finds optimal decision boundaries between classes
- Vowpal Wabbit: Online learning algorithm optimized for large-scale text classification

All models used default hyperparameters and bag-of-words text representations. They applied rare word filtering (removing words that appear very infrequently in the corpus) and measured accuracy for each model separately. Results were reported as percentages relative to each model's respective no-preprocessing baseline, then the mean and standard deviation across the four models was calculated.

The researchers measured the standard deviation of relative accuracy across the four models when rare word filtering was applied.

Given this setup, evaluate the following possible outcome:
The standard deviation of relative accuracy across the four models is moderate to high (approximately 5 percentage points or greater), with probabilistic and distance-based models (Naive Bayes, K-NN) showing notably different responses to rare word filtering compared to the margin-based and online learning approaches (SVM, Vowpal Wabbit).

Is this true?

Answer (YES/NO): NO